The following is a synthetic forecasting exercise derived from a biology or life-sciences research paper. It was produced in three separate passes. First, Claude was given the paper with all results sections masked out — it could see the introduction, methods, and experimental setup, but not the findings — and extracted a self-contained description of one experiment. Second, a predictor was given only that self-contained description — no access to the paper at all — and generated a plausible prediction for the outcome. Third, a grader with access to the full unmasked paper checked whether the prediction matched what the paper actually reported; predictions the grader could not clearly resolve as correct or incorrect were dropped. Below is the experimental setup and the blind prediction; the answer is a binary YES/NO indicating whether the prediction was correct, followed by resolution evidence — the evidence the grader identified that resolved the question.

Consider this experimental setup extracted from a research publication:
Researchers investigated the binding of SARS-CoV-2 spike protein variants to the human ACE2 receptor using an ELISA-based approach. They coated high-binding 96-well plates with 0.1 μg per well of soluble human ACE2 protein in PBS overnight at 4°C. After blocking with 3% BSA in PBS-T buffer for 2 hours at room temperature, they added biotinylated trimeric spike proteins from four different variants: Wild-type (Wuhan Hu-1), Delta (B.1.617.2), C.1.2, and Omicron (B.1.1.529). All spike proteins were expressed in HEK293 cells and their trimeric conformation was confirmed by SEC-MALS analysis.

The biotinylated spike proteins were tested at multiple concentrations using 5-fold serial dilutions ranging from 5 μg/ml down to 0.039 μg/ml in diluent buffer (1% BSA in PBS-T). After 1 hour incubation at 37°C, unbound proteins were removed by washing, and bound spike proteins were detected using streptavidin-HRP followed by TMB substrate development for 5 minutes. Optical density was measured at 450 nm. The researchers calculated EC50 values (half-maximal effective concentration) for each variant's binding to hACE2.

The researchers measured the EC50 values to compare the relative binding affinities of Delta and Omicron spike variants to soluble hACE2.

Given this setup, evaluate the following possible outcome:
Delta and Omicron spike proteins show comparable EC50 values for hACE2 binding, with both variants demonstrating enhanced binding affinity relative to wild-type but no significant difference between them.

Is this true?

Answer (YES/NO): NO